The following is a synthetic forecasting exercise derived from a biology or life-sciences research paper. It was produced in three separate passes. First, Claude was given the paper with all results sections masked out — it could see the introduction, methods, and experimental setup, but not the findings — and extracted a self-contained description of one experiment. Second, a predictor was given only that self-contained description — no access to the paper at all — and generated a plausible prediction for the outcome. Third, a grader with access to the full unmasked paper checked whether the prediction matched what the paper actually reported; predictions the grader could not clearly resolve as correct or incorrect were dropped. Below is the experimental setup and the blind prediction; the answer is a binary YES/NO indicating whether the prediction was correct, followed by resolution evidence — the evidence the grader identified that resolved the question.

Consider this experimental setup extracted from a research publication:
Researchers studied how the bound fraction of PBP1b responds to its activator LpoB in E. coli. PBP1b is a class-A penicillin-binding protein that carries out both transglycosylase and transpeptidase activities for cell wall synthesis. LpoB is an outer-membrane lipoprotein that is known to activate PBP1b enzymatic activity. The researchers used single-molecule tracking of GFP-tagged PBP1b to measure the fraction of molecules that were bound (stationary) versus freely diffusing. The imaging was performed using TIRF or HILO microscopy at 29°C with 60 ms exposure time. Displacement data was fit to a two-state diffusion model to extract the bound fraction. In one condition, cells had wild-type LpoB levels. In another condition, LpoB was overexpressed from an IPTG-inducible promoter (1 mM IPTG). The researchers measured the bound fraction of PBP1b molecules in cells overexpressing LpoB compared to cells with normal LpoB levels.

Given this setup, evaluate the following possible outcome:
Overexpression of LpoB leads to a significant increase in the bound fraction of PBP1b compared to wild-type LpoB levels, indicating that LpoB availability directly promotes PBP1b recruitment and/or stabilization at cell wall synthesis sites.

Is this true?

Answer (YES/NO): YES